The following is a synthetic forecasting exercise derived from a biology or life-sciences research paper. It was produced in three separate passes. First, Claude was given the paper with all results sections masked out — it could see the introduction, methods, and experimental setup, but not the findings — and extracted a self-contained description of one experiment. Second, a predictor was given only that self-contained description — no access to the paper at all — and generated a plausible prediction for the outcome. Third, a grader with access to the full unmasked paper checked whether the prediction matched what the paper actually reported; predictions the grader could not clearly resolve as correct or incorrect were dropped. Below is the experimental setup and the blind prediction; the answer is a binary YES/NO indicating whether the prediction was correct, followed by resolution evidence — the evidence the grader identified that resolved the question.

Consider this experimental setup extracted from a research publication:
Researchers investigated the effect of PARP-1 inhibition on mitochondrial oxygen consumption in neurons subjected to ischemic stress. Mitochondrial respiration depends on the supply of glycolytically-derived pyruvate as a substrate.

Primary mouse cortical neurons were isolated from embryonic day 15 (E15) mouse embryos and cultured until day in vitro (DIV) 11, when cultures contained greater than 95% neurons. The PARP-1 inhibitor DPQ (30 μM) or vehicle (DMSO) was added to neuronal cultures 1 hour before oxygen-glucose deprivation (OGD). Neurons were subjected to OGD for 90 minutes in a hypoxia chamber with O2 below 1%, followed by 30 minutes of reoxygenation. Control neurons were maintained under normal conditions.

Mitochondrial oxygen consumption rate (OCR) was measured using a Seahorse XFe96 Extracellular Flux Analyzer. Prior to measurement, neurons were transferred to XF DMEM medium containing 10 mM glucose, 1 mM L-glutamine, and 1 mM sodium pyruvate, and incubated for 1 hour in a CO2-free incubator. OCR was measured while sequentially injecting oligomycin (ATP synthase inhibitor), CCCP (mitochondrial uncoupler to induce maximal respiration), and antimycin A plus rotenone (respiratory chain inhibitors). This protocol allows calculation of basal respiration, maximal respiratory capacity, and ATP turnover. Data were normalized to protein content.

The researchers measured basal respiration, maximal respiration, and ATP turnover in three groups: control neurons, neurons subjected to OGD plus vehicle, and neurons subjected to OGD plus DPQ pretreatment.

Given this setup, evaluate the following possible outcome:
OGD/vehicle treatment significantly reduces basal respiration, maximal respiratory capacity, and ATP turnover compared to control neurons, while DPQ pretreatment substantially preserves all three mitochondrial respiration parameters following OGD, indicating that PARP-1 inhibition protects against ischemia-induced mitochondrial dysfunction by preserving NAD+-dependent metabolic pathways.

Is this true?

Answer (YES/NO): NO